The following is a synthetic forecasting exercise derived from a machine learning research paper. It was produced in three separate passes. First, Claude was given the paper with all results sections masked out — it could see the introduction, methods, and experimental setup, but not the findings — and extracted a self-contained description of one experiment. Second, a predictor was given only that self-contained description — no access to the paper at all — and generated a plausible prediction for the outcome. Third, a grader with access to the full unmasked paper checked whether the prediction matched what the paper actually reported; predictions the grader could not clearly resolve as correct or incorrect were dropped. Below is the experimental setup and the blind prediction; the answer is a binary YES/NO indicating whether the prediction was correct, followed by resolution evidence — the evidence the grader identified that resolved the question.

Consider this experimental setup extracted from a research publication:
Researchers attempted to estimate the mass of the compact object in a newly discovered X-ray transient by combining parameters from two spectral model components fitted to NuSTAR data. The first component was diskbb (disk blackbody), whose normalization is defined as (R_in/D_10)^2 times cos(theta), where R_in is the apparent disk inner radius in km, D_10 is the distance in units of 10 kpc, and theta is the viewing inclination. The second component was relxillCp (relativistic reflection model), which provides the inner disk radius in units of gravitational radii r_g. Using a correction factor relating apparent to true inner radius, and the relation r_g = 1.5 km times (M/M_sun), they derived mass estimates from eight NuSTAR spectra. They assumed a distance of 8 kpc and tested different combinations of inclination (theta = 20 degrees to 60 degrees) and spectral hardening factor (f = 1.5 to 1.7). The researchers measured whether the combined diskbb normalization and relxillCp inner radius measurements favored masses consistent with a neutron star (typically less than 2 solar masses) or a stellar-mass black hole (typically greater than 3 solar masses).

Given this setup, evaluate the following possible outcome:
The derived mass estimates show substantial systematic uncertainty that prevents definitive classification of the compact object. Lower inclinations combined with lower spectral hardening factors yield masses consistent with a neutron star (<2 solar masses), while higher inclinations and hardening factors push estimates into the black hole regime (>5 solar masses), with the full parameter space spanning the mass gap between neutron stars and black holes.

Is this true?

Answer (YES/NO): NO